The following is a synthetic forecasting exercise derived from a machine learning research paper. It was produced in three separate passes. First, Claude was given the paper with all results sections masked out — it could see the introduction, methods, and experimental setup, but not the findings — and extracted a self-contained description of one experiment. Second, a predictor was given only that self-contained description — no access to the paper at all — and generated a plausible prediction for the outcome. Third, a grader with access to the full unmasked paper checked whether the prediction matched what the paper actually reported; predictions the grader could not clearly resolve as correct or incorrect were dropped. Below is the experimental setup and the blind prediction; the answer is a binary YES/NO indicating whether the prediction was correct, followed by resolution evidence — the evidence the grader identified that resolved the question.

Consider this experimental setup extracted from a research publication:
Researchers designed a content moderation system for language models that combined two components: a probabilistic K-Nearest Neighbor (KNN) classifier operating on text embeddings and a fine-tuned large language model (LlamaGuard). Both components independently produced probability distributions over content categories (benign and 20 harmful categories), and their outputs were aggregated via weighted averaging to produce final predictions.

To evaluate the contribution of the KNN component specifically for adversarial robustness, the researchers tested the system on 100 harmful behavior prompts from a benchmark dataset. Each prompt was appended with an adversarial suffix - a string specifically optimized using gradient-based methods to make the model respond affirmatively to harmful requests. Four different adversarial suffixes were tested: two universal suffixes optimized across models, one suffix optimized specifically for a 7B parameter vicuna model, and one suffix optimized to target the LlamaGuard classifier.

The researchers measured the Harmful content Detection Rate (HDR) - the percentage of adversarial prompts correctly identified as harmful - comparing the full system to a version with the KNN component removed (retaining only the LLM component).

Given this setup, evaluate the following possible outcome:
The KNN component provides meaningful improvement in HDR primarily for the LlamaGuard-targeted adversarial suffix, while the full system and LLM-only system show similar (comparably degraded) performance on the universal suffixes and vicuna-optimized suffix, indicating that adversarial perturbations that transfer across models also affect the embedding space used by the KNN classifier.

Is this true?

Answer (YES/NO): NO